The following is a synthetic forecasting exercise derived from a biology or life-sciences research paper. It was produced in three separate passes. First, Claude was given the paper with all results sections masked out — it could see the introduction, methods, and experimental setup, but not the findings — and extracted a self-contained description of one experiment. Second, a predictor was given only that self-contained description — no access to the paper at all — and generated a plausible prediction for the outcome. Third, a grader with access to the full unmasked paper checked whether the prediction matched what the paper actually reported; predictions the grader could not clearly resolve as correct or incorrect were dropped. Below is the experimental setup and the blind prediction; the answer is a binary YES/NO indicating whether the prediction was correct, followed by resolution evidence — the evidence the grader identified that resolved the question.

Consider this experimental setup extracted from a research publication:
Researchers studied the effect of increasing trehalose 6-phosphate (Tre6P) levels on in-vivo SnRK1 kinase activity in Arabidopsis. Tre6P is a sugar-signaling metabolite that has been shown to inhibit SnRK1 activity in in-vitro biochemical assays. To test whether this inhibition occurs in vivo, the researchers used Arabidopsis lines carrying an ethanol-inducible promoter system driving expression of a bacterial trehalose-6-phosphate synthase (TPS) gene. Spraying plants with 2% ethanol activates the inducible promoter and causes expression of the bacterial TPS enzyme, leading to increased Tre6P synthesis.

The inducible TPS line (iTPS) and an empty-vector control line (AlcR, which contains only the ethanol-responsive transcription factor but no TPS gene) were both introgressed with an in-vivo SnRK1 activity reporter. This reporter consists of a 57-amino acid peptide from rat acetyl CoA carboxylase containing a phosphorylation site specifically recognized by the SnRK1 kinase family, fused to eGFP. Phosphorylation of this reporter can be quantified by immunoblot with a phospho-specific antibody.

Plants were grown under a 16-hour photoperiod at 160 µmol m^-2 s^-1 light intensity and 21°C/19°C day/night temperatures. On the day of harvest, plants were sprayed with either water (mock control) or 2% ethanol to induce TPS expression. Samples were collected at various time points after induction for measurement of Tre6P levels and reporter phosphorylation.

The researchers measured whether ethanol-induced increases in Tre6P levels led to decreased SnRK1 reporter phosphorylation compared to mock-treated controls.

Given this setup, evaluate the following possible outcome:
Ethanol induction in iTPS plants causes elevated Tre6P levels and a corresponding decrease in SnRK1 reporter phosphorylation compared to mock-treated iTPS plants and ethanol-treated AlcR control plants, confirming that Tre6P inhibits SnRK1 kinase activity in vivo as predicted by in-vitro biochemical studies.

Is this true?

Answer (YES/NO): YES